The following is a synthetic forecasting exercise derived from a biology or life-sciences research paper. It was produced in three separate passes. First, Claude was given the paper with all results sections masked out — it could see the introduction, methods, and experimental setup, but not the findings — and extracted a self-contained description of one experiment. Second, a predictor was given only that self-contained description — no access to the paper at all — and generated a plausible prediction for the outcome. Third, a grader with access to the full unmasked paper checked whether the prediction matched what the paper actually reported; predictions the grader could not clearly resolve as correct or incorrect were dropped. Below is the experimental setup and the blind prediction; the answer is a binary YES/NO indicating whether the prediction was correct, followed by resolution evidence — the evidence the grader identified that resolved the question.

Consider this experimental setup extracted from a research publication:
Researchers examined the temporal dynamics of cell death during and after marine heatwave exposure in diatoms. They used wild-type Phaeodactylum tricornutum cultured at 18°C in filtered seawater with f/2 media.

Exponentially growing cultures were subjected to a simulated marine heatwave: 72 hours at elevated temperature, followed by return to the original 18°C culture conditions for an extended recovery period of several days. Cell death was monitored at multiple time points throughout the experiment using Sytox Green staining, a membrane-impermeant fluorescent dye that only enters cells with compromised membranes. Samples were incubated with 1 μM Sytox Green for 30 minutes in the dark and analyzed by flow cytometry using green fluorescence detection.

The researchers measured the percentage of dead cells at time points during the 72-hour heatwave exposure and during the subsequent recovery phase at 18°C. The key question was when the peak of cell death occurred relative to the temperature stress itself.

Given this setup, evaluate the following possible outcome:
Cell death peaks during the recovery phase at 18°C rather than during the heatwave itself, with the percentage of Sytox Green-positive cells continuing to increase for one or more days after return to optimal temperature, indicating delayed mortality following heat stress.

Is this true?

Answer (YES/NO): YES